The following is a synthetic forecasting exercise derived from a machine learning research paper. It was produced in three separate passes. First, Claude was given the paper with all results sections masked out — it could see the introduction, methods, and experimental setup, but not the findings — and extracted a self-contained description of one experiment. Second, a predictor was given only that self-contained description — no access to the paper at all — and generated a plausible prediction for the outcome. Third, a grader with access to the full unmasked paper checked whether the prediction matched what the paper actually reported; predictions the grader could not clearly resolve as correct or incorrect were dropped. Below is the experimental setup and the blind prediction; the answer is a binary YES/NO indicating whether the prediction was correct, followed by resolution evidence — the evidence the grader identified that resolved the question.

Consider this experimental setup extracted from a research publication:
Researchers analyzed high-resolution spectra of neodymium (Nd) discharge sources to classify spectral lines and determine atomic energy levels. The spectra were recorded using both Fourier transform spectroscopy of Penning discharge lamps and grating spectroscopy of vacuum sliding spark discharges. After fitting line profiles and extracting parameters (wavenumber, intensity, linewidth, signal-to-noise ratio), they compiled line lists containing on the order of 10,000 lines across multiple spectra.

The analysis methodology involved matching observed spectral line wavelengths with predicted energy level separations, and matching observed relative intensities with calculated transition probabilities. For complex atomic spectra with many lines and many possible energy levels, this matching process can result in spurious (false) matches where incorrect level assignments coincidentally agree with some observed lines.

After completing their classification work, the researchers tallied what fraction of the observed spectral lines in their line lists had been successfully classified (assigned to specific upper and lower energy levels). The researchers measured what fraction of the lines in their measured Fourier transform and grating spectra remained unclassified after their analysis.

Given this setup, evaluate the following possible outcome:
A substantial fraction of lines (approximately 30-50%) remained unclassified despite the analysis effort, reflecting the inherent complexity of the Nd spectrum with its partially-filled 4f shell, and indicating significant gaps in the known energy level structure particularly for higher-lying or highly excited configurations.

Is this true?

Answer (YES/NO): NO